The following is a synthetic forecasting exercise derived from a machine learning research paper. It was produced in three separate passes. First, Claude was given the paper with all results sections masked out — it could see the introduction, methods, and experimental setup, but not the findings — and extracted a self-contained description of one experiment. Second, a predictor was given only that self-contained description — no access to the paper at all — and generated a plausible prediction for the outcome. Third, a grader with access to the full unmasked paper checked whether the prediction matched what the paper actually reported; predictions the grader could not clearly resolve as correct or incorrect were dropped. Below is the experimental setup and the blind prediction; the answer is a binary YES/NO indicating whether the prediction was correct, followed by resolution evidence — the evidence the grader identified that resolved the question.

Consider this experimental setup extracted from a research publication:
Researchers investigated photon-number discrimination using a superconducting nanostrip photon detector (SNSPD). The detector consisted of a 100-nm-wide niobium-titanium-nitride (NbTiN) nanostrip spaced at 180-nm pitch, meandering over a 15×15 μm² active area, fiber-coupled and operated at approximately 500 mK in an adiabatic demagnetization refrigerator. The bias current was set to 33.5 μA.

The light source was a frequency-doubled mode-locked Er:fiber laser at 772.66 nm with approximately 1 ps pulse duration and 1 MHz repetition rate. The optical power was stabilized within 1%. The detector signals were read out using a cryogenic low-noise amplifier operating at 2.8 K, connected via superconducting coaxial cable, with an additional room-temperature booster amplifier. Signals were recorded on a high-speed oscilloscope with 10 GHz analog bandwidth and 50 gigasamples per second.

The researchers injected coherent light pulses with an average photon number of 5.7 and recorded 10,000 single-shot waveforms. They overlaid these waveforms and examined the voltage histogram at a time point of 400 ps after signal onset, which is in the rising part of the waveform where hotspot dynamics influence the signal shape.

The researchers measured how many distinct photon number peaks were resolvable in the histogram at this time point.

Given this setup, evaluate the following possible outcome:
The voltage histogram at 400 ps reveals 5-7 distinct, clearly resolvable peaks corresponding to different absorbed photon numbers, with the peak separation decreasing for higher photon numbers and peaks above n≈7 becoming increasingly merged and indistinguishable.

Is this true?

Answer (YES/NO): NO